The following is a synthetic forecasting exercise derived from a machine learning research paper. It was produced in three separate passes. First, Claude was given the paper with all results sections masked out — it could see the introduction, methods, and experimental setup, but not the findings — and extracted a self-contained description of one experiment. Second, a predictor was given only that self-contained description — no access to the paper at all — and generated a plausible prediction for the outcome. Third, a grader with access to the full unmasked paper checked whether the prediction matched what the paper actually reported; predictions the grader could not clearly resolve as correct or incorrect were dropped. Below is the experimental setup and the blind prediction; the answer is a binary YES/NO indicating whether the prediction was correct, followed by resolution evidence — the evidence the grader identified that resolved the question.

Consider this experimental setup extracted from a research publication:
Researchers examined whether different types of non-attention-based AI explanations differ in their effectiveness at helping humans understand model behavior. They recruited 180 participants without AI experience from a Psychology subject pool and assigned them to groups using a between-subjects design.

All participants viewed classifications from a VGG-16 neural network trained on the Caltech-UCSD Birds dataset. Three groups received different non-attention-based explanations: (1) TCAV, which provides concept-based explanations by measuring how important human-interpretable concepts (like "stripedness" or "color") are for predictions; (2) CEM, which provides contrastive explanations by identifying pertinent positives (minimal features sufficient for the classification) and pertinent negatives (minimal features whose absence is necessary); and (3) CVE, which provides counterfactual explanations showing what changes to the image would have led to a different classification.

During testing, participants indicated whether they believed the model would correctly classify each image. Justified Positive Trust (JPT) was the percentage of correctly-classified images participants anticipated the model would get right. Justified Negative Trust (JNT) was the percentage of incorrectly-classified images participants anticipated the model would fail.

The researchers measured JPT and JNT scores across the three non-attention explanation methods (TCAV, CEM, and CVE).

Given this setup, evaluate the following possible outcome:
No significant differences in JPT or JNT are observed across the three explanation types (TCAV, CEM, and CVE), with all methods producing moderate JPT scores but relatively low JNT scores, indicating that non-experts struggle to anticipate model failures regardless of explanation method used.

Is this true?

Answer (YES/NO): NO